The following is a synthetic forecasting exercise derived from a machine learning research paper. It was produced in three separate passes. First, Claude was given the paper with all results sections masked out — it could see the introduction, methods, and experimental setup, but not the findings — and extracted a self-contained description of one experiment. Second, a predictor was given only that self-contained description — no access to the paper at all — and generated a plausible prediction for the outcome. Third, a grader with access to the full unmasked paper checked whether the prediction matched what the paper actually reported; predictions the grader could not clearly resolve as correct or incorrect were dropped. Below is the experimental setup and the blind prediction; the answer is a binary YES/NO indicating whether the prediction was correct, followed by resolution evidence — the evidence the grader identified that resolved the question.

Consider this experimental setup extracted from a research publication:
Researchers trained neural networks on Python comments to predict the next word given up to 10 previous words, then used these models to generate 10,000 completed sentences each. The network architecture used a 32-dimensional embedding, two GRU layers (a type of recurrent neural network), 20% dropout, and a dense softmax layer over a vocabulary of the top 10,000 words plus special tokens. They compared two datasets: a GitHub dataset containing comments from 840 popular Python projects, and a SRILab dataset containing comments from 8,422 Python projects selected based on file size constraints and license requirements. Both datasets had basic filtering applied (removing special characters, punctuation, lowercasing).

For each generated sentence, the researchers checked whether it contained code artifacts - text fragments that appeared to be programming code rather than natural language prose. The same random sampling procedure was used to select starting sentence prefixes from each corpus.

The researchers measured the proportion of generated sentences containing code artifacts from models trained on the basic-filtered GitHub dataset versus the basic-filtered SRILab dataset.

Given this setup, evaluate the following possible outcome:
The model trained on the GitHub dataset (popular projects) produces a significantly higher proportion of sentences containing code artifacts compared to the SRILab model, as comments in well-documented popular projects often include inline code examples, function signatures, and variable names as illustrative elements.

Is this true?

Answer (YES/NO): NO